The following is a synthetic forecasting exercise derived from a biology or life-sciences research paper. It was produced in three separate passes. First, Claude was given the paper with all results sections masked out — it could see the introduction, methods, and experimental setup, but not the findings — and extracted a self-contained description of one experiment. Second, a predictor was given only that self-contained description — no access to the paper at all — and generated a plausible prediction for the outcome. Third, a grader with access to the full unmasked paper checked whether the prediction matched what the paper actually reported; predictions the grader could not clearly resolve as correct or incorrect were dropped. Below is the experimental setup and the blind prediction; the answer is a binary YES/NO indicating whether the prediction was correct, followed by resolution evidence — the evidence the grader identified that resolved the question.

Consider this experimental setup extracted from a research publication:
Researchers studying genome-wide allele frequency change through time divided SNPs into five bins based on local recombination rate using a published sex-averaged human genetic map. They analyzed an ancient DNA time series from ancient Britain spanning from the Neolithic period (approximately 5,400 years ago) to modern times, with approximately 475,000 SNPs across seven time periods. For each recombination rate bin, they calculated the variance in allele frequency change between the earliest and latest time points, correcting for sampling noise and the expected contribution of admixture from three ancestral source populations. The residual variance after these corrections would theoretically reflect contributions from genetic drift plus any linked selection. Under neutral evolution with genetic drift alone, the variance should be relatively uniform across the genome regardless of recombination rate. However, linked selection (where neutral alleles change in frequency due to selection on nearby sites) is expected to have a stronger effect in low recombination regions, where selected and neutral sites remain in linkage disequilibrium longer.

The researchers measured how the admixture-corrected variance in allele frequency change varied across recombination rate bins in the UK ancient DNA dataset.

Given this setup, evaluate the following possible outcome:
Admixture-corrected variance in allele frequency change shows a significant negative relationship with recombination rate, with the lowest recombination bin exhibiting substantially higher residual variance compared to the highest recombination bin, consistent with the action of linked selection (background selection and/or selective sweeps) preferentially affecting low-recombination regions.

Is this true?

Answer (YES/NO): NO